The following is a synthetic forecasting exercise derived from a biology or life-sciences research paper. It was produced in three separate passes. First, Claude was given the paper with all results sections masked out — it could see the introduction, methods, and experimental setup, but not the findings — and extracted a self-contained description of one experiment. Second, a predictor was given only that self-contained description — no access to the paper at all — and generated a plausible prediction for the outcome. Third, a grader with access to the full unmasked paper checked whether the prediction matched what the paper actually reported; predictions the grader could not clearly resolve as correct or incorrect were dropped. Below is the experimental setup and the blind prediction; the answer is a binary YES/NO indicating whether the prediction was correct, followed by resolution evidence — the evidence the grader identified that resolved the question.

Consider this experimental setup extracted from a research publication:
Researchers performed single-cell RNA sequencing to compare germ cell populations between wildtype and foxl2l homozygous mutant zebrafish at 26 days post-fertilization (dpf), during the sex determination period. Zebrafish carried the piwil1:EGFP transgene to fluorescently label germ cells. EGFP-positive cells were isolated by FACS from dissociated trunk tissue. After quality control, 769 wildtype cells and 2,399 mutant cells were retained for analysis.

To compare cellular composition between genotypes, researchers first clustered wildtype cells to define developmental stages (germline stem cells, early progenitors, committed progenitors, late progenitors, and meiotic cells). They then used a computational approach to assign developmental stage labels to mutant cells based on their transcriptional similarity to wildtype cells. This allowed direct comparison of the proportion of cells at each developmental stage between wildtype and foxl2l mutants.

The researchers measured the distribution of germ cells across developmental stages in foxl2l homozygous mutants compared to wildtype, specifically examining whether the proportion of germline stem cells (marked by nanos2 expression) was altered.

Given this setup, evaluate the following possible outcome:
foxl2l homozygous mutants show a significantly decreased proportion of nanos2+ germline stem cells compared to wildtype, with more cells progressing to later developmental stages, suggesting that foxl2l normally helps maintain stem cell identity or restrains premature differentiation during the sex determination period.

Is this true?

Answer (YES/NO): NO